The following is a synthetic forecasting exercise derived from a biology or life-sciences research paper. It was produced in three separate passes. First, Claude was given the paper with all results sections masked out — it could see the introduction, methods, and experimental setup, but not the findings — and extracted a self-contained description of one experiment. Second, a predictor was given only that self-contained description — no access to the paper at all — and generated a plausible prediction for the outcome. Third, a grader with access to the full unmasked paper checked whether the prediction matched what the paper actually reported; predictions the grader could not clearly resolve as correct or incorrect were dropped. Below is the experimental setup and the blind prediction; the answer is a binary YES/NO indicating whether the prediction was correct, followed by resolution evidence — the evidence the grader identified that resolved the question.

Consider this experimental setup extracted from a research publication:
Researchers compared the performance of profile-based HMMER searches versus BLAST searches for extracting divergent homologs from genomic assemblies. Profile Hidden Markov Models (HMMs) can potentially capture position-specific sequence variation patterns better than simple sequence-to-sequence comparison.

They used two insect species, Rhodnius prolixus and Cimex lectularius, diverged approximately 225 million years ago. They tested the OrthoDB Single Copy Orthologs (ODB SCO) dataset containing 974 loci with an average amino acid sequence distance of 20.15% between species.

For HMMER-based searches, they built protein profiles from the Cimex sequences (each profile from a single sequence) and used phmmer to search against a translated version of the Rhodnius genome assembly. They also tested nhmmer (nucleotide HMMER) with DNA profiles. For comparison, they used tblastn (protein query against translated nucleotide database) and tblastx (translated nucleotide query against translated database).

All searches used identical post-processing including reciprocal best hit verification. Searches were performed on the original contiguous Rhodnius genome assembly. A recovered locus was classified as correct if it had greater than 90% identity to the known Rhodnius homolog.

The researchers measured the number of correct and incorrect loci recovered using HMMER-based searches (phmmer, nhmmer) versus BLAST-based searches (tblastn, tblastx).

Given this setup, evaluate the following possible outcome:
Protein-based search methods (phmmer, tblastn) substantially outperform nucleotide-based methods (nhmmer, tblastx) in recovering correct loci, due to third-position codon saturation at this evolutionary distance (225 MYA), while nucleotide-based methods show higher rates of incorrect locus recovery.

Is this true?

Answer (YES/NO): NO